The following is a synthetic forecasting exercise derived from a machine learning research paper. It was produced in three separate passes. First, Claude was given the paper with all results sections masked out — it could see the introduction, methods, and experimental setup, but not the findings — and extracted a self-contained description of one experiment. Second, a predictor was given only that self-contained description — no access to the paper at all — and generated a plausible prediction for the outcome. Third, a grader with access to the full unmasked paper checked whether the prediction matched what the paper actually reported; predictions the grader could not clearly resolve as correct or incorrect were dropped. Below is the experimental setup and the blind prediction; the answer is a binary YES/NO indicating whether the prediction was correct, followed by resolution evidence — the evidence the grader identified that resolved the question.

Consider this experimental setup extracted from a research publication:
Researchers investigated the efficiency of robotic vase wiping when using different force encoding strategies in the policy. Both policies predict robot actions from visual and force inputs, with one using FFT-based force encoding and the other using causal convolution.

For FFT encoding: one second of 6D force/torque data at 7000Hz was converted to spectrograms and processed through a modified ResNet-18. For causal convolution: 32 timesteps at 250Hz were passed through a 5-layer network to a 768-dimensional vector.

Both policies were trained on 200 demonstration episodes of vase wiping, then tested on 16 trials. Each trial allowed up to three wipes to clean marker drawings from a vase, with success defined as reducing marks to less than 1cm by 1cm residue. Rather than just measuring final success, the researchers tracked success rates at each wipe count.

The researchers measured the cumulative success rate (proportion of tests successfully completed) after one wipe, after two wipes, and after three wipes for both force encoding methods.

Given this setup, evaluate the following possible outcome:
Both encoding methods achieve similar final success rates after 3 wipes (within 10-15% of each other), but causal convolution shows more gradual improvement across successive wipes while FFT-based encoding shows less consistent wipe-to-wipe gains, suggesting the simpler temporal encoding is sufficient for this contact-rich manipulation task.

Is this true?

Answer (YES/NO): NO